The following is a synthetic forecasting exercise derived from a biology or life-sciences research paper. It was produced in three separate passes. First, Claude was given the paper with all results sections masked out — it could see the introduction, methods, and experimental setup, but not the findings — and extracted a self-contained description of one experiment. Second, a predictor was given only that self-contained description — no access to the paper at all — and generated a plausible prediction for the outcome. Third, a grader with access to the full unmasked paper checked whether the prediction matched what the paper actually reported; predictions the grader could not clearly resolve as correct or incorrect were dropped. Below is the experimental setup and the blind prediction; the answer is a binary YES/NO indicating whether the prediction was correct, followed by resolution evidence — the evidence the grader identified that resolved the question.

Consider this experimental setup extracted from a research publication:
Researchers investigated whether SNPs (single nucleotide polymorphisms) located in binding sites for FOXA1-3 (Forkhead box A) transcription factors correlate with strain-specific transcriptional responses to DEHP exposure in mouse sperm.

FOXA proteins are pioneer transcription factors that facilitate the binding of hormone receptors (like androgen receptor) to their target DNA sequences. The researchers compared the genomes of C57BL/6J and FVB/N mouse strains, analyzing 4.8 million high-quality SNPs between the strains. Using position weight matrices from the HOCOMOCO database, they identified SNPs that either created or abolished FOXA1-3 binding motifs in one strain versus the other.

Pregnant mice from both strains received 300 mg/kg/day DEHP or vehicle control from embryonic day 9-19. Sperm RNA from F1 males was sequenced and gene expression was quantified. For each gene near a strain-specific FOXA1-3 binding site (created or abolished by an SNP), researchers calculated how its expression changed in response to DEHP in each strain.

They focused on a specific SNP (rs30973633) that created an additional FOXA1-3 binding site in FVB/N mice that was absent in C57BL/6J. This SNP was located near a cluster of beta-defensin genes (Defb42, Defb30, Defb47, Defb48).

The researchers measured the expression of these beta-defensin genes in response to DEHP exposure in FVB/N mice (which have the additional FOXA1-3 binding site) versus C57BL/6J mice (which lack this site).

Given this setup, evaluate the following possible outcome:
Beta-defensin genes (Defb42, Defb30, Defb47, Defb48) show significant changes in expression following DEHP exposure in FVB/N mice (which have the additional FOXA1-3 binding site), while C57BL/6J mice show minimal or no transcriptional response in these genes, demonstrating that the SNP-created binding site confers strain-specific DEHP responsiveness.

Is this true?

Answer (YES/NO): YES